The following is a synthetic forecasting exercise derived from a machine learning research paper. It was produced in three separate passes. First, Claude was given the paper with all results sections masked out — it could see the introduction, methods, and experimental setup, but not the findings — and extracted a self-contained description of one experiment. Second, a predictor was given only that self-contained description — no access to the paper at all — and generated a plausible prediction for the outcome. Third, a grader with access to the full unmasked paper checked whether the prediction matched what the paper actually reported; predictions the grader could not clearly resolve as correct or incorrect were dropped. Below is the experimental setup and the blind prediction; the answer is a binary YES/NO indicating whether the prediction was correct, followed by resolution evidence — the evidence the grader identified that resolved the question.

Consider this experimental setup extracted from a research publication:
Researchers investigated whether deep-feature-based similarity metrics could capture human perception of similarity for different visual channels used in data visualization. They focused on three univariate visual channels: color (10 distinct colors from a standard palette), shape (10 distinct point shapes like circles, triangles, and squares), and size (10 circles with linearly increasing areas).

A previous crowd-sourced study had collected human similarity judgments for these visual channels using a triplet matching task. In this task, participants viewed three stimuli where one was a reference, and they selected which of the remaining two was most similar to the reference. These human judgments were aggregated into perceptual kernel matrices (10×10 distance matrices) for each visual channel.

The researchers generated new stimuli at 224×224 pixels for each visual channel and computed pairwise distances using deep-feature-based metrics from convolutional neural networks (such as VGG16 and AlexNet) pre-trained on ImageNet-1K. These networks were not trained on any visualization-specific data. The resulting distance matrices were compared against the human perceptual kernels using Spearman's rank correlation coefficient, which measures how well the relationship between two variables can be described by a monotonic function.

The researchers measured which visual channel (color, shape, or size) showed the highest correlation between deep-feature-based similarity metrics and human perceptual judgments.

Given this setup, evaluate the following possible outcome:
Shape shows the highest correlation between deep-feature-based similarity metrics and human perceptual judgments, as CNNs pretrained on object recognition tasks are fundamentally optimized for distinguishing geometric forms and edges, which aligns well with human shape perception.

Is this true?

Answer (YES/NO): NO